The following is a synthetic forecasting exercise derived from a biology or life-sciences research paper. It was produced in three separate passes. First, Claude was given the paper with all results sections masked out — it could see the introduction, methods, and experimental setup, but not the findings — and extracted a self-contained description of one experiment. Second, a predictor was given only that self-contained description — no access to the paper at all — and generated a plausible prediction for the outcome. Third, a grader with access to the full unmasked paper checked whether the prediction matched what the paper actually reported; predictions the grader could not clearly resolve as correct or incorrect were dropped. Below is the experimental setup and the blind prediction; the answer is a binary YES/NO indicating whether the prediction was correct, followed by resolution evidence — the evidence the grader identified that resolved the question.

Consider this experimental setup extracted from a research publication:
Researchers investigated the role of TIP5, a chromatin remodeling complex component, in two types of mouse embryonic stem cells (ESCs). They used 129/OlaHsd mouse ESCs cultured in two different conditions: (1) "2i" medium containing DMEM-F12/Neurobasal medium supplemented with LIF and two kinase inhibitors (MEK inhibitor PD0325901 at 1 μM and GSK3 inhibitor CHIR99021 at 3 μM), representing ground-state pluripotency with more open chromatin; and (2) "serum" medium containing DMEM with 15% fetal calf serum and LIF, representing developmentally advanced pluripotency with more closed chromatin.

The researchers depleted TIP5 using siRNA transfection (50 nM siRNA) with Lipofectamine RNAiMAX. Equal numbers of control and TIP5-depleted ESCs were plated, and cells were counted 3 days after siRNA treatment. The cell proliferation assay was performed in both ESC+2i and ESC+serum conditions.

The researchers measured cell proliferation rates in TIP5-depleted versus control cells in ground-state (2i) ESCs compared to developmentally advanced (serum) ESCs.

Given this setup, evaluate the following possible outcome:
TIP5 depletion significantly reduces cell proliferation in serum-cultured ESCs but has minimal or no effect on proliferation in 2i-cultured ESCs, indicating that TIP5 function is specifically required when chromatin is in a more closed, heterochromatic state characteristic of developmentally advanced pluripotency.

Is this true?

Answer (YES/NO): NO